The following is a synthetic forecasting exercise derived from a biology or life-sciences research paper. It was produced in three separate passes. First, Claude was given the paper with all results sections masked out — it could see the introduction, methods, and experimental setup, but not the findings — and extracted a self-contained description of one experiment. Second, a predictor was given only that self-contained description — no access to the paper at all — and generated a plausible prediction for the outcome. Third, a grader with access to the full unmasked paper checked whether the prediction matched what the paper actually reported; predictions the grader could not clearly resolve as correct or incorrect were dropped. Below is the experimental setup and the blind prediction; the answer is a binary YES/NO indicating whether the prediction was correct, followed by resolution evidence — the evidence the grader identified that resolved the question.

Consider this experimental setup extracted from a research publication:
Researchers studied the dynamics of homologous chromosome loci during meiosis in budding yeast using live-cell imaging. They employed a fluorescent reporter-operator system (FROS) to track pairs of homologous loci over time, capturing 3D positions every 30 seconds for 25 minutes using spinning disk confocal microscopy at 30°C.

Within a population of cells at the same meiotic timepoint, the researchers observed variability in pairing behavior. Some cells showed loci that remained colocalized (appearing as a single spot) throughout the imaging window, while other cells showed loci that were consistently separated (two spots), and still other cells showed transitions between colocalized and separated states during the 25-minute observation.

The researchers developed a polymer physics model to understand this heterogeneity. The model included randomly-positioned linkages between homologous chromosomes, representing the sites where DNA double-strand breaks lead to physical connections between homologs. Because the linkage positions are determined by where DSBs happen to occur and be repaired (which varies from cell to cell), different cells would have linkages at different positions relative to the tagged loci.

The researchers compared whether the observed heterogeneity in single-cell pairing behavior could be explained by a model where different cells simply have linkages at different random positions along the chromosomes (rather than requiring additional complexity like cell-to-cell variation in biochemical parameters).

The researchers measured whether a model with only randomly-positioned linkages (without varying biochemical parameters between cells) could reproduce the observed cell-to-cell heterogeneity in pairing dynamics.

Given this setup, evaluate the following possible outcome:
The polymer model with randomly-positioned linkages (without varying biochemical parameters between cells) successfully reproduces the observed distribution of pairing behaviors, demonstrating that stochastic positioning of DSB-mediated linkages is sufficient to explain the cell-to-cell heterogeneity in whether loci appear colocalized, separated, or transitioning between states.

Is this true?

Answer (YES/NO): YES